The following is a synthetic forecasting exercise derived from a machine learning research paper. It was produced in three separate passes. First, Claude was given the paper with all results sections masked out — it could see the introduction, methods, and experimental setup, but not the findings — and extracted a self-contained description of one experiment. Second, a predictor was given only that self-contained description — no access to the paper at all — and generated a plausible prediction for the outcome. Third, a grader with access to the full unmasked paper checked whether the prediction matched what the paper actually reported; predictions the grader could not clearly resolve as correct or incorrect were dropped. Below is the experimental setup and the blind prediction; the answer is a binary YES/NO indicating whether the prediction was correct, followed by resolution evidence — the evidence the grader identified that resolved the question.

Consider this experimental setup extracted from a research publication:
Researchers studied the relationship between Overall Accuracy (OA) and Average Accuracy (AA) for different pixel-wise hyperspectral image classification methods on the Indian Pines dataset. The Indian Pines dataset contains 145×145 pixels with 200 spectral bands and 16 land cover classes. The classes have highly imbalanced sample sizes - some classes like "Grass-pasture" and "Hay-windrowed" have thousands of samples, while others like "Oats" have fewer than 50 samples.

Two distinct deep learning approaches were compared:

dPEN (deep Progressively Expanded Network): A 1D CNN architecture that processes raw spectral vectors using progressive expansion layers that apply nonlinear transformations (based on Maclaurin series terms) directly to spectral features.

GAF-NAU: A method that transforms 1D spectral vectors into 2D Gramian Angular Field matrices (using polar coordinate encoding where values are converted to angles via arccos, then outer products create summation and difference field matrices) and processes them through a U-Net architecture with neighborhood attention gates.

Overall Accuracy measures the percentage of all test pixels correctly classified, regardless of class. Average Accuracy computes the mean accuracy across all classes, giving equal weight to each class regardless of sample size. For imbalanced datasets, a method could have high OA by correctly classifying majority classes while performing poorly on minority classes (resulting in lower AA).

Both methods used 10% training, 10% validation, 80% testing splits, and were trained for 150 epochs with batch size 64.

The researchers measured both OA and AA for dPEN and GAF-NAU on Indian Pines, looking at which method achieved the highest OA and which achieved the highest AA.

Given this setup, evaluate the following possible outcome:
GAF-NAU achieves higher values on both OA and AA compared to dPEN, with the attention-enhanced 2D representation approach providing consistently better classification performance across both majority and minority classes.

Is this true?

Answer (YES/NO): NO